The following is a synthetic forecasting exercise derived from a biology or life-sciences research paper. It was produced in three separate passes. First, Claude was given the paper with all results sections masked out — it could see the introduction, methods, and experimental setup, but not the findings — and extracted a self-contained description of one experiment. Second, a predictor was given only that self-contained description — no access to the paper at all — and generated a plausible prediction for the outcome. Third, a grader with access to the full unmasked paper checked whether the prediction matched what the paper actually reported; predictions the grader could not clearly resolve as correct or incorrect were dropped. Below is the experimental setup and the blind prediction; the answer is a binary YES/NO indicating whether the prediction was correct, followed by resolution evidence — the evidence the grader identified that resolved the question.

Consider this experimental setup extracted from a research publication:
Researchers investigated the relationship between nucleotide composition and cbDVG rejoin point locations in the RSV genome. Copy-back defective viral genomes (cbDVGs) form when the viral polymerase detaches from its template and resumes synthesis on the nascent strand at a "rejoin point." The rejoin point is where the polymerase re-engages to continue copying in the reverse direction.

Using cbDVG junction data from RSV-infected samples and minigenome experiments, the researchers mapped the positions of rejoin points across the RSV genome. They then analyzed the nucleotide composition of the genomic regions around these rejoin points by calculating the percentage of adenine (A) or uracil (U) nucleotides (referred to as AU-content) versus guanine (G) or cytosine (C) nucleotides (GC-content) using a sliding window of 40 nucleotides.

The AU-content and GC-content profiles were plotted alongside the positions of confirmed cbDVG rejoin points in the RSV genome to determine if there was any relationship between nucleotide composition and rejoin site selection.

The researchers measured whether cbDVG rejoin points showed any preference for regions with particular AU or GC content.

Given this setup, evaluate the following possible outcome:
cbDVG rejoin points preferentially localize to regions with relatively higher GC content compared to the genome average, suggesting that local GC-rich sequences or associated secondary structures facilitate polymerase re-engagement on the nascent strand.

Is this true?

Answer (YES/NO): NO